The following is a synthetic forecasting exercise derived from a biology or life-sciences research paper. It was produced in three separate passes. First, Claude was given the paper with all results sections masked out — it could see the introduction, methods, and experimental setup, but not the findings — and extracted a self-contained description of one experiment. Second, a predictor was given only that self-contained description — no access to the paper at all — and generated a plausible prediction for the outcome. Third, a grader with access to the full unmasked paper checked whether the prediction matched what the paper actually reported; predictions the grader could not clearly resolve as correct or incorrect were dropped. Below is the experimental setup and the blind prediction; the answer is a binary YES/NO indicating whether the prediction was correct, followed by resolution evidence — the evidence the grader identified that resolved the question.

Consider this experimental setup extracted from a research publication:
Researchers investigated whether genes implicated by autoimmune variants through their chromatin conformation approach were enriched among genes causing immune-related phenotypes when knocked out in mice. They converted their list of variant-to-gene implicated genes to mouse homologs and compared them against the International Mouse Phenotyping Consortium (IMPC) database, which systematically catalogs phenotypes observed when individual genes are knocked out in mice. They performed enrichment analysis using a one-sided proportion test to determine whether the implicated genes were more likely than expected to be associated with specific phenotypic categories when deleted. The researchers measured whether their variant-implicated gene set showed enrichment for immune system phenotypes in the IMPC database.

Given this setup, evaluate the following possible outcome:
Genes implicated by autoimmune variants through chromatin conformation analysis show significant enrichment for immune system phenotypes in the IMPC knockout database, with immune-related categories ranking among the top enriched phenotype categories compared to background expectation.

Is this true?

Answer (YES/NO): YES